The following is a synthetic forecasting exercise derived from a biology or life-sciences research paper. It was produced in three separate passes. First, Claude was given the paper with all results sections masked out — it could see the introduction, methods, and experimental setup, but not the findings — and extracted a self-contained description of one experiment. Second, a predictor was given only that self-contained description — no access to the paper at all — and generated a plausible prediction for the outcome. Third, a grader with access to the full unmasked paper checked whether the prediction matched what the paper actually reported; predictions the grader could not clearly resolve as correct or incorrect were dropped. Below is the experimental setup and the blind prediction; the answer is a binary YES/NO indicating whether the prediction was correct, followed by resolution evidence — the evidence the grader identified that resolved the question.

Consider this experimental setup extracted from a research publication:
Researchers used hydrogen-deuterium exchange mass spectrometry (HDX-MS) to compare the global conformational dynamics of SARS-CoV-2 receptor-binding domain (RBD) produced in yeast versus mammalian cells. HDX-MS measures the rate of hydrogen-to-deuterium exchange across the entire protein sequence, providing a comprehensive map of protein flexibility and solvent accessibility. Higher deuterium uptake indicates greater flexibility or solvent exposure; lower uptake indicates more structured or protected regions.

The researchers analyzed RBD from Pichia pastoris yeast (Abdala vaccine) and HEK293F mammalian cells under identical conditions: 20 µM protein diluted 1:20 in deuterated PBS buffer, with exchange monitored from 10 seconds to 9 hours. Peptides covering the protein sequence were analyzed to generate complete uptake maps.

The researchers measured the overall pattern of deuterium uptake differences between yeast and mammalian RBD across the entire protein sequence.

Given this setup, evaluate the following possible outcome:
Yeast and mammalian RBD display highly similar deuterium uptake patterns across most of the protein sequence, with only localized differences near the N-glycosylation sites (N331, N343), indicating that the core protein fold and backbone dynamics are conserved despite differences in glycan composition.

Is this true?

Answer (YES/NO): NO